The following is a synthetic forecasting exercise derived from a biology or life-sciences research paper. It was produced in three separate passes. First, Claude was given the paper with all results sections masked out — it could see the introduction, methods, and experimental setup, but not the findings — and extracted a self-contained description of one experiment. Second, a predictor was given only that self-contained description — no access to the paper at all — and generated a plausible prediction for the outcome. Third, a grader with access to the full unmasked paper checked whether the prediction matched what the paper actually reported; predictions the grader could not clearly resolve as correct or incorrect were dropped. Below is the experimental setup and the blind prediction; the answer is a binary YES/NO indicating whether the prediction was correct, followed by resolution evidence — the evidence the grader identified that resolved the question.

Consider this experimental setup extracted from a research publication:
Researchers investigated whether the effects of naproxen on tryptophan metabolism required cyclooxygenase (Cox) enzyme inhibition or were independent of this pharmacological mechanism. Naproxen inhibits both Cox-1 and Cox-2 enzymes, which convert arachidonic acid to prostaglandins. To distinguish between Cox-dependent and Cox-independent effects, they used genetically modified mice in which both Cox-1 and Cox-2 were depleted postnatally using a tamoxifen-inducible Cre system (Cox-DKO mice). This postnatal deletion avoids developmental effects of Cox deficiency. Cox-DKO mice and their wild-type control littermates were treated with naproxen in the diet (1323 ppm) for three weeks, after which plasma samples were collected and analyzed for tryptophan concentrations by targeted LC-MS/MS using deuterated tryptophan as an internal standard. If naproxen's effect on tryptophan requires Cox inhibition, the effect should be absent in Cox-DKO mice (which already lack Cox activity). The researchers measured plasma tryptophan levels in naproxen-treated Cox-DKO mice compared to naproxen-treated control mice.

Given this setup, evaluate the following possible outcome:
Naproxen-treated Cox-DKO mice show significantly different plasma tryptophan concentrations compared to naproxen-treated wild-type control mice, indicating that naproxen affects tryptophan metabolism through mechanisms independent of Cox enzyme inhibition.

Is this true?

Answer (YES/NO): NO